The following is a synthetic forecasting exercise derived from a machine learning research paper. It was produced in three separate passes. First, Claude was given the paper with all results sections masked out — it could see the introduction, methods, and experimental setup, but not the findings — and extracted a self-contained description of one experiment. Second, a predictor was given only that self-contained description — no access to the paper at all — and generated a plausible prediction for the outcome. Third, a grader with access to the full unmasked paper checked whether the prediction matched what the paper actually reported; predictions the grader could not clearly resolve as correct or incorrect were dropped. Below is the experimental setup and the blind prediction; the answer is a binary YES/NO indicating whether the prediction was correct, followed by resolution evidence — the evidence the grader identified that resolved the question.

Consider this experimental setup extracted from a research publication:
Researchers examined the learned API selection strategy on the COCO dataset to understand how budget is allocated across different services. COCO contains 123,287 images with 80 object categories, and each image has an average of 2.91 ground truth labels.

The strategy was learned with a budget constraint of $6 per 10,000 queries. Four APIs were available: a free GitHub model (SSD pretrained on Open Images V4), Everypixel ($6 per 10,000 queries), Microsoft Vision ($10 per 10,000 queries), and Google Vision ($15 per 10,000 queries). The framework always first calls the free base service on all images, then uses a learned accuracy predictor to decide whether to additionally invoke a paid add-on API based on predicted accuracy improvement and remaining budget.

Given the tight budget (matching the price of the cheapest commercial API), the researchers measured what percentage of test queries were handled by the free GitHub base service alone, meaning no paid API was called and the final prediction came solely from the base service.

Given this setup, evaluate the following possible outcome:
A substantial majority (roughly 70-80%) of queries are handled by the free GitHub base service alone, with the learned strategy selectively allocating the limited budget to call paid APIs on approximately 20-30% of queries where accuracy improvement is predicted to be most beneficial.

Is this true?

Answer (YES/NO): NO